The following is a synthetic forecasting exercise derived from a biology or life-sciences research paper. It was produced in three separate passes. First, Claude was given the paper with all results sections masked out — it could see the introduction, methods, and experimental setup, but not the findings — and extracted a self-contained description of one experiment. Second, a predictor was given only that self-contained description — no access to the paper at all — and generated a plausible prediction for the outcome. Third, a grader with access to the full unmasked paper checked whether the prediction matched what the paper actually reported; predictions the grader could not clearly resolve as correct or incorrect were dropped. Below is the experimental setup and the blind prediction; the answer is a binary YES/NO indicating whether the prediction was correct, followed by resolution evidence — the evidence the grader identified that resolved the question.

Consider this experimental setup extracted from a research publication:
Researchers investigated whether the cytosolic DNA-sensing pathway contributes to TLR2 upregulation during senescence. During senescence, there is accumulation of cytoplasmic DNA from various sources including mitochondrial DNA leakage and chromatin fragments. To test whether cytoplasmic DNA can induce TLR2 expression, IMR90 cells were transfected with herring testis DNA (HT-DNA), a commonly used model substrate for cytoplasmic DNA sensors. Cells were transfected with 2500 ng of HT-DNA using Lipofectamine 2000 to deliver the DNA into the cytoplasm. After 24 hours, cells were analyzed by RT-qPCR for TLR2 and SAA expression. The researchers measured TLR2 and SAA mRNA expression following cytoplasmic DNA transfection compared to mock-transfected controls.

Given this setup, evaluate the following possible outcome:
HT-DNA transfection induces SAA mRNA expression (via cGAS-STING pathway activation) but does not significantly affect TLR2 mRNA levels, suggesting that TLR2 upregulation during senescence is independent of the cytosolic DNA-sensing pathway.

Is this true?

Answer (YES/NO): NO